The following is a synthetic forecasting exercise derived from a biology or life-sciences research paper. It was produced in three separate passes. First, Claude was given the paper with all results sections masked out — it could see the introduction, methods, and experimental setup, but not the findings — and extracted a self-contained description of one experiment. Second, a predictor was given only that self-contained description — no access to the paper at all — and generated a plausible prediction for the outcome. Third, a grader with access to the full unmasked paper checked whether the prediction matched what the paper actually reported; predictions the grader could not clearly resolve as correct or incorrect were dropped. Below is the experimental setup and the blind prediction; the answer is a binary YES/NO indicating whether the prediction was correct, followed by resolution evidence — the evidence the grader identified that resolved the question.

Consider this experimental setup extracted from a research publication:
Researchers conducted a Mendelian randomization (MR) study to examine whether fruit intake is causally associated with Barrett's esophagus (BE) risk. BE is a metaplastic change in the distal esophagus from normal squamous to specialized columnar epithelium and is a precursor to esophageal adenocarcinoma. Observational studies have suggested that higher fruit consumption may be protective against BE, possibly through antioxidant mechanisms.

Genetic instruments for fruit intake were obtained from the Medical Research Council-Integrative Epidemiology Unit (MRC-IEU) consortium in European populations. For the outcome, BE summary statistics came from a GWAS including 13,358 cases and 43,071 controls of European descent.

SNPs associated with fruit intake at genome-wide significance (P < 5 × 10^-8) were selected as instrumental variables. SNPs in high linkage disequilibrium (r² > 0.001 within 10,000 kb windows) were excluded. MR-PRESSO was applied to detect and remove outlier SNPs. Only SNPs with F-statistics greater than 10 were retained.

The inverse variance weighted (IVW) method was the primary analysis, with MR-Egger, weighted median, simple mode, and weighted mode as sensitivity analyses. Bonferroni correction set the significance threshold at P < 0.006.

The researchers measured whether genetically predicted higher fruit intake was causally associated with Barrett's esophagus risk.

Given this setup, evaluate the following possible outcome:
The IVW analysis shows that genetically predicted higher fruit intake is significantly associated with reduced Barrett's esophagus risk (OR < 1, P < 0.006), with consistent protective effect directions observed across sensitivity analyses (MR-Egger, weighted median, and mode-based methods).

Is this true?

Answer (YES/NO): NO